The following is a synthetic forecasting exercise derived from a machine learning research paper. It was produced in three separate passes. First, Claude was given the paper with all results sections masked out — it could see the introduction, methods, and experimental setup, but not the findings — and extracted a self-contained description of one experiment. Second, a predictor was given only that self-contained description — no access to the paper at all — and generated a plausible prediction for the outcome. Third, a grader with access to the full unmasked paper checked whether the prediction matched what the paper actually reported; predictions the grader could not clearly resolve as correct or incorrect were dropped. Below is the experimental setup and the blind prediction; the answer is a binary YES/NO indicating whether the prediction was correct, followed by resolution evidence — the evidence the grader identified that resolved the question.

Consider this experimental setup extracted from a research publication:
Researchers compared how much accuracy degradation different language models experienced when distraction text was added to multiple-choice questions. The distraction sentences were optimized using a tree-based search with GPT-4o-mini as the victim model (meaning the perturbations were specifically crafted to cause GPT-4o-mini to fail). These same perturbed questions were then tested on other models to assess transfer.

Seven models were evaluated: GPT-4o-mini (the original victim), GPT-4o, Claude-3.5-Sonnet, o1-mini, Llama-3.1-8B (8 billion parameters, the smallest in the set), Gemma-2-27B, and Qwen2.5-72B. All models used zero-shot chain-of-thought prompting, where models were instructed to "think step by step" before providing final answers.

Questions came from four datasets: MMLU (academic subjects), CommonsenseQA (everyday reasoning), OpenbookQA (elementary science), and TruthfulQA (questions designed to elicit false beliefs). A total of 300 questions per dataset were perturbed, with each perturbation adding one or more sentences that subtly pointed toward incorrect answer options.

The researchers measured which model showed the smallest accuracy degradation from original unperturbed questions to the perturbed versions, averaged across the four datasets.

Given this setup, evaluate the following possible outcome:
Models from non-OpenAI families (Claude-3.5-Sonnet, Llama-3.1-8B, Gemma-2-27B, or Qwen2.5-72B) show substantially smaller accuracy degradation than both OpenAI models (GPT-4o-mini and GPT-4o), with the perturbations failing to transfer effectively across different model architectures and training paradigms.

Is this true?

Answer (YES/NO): NO